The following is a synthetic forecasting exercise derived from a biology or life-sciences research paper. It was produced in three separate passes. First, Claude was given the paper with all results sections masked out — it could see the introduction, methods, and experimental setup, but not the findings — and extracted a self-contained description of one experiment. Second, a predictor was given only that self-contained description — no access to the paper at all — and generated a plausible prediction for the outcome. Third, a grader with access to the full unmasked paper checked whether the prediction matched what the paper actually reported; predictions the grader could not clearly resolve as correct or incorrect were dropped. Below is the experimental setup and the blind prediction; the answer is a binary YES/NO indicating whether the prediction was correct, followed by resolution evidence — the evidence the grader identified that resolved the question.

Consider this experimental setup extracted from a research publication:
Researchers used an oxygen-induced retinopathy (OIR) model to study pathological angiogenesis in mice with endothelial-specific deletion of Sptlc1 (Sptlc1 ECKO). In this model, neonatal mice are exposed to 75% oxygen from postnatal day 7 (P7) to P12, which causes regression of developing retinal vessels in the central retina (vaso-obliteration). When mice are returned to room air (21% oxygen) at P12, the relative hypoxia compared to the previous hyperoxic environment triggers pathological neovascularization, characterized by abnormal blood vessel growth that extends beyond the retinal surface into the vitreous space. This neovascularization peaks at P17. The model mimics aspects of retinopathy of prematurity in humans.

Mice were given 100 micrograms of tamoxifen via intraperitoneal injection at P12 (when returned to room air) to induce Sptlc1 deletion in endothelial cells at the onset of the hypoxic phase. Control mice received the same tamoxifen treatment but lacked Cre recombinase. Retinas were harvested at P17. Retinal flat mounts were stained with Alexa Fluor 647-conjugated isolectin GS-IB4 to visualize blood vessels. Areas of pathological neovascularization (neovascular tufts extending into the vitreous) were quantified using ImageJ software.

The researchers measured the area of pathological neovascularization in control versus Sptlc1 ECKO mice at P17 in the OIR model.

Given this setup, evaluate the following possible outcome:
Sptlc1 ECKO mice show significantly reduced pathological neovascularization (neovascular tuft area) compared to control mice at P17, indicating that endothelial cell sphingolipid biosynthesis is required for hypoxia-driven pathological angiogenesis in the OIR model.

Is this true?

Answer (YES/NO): YES